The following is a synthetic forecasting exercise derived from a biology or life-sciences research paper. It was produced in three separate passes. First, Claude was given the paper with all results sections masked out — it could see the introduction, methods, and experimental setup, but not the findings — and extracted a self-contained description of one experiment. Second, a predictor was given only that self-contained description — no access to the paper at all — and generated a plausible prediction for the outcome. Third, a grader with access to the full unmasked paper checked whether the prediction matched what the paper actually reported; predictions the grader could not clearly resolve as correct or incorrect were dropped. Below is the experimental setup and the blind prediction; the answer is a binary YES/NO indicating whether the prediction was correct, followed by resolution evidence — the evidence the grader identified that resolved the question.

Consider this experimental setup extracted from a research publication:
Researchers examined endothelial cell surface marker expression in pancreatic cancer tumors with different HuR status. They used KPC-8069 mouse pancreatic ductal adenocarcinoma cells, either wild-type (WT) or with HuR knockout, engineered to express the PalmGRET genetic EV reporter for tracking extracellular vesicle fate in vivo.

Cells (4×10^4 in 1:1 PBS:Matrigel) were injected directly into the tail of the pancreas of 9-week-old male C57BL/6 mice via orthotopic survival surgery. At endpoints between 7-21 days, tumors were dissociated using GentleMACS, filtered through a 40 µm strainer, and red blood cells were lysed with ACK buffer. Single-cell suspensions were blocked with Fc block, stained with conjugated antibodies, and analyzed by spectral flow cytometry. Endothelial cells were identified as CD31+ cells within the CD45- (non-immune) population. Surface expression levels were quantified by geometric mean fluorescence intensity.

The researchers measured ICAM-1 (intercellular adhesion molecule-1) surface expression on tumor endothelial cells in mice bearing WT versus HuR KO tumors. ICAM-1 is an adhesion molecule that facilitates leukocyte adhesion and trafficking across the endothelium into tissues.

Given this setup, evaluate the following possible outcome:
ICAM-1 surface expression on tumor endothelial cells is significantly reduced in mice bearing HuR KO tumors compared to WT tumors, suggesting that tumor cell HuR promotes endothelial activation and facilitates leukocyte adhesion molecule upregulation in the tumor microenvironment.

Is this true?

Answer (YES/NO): NO